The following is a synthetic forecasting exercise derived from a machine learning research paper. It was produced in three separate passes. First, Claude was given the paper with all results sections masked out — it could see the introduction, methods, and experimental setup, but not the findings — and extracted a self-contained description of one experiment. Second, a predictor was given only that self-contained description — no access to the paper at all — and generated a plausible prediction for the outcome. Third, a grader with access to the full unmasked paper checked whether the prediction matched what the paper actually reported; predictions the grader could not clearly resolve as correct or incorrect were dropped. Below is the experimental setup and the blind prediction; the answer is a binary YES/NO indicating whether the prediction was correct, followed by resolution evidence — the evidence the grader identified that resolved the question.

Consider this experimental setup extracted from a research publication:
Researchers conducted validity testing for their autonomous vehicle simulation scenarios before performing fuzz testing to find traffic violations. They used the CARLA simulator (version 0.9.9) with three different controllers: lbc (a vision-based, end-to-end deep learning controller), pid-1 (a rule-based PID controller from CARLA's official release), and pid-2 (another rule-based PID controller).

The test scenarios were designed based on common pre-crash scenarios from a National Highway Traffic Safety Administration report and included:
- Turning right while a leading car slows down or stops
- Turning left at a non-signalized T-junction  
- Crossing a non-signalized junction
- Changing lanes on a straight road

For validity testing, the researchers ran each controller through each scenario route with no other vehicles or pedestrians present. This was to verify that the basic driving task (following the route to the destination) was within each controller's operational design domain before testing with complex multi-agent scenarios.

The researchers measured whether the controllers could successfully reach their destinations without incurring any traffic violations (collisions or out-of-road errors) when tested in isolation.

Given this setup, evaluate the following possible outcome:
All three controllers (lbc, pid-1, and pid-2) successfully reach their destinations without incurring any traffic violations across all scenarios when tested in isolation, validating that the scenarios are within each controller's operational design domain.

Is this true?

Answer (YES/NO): YES